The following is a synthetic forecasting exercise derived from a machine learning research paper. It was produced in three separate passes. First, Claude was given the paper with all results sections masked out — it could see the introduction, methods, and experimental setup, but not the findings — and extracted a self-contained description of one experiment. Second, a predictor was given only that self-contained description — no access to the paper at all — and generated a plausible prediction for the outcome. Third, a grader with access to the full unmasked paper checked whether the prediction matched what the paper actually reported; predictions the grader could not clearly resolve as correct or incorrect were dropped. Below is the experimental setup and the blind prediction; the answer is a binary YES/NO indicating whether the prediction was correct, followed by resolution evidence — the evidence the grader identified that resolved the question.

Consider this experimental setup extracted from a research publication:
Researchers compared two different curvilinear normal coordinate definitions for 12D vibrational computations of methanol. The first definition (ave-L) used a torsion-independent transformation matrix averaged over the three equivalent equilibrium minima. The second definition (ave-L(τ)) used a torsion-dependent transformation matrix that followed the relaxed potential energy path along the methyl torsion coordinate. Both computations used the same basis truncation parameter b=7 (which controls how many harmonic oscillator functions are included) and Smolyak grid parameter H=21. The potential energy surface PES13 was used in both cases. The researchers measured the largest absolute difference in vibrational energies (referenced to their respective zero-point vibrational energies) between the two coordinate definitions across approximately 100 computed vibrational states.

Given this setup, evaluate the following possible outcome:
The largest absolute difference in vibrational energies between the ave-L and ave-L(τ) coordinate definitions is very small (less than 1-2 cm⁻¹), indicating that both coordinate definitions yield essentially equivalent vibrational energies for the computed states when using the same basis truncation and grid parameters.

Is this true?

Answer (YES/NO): YES